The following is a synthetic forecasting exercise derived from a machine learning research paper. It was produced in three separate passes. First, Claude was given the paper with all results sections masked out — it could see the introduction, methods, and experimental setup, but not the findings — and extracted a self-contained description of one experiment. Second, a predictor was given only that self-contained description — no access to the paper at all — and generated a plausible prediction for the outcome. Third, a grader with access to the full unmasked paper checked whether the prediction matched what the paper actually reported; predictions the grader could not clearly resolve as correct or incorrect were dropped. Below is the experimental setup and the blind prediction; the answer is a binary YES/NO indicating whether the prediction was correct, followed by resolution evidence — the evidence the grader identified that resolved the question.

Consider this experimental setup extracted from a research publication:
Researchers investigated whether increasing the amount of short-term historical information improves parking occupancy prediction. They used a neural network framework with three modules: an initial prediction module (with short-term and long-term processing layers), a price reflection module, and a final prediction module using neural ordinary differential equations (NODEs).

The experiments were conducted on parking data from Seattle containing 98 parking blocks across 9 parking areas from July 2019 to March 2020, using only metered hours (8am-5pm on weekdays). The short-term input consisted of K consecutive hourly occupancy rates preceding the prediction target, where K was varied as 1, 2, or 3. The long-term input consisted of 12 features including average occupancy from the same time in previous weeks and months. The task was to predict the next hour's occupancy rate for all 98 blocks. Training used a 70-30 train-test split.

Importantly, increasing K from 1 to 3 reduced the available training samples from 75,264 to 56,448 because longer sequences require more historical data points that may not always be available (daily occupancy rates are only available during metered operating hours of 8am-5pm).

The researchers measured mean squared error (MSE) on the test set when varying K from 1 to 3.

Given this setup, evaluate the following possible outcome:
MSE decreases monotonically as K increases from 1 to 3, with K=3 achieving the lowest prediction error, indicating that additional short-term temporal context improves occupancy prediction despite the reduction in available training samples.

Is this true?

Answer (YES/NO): NO